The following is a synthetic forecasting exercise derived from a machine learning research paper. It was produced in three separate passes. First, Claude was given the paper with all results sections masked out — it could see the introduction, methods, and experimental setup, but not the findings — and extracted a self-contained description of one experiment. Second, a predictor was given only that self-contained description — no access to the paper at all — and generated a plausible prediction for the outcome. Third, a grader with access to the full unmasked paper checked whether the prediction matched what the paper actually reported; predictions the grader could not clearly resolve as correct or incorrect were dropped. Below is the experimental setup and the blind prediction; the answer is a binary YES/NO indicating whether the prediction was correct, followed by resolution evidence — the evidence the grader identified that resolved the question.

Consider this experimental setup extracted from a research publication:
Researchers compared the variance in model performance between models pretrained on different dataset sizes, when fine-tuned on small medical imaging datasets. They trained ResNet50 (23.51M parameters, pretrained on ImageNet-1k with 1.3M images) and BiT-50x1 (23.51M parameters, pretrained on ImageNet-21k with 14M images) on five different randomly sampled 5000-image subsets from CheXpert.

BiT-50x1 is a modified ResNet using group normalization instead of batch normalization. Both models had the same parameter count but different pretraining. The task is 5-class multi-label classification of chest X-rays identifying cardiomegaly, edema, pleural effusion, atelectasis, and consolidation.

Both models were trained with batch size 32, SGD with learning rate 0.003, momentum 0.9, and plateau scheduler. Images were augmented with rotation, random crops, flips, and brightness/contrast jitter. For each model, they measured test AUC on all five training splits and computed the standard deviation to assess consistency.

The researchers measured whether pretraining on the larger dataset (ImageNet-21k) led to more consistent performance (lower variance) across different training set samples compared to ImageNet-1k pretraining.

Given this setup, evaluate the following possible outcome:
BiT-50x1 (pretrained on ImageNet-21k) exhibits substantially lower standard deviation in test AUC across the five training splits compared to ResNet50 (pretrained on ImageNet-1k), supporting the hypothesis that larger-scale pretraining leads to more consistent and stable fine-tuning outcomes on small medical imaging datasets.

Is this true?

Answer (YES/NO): YES